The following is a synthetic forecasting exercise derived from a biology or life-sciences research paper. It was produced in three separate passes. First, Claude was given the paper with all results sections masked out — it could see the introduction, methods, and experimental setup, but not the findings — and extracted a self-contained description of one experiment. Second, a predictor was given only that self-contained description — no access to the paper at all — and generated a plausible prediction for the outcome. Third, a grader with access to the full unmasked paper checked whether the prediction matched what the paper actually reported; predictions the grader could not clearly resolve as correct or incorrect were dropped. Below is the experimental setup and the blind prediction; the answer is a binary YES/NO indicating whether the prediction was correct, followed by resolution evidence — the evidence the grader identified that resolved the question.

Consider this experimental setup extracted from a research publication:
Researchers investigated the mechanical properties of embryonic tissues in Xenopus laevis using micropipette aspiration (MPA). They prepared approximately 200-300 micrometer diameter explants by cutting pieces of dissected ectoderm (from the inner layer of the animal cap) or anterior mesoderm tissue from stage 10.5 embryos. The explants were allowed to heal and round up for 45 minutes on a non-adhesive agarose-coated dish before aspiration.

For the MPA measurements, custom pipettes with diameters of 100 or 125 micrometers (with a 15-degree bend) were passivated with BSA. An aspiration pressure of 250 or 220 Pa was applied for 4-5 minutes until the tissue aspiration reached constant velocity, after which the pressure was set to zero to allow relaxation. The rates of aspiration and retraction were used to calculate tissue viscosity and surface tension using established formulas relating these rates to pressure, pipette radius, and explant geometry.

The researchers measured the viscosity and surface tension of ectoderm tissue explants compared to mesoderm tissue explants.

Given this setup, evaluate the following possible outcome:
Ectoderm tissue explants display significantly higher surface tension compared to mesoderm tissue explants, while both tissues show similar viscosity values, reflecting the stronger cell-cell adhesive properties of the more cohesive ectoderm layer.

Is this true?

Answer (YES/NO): NO